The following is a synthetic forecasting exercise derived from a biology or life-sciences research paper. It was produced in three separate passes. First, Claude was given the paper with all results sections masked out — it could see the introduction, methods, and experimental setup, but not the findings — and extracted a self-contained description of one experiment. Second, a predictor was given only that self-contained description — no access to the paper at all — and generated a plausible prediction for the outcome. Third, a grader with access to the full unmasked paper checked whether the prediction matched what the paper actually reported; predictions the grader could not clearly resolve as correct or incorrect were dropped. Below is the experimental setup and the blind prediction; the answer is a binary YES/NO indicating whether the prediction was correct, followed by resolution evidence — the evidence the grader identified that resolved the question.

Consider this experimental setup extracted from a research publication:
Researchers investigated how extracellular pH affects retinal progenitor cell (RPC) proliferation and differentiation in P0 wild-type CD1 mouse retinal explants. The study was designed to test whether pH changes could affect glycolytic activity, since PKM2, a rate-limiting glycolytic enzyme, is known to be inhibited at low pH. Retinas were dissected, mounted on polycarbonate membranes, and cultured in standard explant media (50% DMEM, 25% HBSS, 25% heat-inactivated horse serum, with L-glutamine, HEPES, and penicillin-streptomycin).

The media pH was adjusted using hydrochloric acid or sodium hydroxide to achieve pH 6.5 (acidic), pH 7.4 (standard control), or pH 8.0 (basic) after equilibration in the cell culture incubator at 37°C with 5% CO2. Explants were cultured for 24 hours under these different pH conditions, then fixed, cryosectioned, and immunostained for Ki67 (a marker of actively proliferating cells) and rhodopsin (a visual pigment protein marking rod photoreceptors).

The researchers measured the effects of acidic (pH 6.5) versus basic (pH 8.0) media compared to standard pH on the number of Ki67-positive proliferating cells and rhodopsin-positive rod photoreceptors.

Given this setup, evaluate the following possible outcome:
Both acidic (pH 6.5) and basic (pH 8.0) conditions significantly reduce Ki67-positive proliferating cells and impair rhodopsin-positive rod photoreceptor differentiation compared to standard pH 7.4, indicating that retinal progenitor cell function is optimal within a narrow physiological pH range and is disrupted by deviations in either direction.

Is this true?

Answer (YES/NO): NO